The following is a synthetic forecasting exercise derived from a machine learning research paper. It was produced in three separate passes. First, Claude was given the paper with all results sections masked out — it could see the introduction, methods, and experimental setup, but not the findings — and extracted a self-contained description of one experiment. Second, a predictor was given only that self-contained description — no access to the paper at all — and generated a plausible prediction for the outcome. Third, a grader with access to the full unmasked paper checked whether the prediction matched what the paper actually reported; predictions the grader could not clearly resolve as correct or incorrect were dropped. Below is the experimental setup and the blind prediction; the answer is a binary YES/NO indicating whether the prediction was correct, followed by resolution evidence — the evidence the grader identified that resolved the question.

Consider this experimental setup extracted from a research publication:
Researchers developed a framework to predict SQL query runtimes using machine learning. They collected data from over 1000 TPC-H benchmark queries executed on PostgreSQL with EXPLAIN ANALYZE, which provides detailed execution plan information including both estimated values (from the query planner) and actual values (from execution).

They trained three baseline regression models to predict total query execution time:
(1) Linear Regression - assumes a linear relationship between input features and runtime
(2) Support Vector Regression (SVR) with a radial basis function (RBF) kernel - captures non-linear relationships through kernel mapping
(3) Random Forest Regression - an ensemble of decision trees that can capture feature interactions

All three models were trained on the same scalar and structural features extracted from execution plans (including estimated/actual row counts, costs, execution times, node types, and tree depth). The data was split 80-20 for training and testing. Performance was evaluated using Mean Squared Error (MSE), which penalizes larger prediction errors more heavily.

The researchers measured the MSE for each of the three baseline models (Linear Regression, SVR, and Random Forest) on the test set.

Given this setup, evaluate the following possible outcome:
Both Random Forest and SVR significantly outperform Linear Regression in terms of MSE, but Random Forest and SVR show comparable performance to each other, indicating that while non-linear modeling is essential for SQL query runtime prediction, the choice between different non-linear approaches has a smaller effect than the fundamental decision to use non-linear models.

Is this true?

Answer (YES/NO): YES